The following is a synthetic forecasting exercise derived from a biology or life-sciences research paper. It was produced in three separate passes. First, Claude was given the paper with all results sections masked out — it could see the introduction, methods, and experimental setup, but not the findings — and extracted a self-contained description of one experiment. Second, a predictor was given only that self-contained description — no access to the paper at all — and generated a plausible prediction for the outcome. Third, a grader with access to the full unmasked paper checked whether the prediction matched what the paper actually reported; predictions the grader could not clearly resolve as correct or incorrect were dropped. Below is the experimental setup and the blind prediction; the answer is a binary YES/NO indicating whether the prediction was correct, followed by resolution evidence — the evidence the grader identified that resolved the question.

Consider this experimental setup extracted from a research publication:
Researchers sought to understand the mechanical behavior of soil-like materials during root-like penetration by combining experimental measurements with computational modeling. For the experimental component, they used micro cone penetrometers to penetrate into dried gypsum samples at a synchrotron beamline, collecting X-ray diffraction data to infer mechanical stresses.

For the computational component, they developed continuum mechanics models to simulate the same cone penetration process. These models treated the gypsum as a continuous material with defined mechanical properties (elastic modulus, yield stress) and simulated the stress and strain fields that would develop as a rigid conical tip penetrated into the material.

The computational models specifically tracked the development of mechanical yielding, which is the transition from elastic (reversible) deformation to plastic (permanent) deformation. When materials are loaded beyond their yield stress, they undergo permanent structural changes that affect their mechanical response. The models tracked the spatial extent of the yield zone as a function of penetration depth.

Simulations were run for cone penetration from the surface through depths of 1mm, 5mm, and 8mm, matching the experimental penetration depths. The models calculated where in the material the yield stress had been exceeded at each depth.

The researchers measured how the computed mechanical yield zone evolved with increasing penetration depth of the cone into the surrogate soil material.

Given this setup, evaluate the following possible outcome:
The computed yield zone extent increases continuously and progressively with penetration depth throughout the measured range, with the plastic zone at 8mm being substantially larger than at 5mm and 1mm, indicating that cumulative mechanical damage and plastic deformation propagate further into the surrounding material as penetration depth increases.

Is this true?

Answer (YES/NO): YES